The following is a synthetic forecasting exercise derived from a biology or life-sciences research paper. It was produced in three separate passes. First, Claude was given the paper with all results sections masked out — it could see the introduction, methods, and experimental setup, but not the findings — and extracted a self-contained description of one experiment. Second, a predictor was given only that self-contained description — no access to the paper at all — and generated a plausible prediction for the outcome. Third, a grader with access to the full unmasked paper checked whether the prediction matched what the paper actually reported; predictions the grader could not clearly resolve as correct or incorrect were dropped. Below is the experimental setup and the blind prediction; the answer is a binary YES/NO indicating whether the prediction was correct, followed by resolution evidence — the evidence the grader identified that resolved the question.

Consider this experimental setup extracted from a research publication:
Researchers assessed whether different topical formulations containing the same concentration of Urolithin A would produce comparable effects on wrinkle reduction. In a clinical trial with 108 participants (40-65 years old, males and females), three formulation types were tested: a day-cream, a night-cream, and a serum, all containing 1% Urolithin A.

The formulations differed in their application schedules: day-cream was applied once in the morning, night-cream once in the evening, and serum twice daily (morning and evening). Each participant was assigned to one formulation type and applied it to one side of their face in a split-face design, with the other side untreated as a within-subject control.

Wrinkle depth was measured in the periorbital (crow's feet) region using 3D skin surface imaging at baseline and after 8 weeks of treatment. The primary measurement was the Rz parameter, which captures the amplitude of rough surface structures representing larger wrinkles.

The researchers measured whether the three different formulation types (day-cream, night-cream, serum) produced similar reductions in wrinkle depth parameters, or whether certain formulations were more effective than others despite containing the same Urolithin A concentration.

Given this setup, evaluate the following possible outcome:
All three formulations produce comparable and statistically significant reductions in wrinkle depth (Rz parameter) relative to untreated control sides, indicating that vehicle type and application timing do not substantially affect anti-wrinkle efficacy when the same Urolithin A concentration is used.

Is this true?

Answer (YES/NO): YES